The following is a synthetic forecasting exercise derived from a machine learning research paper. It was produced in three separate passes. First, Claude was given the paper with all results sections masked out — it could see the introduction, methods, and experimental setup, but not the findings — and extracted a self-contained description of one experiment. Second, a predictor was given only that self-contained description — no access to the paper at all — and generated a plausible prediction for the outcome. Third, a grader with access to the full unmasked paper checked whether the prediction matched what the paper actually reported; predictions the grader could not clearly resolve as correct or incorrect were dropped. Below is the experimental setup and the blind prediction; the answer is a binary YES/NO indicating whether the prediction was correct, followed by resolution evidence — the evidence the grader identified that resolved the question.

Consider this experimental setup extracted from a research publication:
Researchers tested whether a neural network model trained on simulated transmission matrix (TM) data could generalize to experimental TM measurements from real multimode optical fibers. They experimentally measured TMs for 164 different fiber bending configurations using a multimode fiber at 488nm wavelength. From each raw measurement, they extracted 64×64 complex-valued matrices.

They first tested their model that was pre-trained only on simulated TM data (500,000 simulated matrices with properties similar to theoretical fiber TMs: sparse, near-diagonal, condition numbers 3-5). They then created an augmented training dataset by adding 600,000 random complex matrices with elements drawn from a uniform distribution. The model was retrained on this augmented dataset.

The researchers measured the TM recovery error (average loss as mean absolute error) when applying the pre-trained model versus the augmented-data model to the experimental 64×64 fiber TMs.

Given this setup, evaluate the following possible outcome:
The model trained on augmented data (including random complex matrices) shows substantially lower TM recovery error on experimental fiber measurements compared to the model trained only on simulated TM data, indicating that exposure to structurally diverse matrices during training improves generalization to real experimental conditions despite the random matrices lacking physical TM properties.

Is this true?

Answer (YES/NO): YES